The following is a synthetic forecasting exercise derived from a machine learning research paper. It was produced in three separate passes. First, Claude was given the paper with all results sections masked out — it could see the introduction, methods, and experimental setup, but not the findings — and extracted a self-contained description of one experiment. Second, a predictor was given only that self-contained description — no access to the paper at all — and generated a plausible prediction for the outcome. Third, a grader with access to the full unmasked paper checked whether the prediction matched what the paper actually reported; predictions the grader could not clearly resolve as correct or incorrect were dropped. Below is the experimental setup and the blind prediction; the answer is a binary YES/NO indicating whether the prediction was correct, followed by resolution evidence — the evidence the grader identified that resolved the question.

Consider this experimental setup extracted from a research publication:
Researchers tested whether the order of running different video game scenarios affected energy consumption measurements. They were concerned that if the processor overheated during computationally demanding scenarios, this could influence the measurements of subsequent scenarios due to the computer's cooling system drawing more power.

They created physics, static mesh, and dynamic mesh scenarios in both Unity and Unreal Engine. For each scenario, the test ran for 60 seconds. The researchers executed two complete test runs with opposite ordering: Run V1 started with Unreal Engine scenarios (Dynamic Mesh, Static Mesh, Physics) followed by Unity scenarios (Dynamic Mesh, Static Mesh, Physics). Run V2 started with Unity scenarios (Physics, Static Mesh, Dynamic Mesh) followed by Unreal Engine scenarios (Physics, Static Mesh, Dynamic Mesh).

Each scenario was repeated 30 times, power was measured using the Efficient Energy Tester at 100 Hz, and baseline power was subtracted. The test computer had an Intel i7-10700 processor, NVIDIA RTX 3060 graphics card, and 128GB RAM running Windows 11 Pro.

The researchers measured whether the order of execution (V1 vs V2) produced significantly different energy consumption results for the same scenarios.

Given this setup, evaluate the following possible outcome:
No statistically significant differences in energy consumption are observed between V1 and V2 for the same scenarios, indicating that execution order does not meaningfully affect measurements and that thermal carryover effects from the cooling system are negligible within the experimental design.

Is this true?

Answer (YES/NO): YES